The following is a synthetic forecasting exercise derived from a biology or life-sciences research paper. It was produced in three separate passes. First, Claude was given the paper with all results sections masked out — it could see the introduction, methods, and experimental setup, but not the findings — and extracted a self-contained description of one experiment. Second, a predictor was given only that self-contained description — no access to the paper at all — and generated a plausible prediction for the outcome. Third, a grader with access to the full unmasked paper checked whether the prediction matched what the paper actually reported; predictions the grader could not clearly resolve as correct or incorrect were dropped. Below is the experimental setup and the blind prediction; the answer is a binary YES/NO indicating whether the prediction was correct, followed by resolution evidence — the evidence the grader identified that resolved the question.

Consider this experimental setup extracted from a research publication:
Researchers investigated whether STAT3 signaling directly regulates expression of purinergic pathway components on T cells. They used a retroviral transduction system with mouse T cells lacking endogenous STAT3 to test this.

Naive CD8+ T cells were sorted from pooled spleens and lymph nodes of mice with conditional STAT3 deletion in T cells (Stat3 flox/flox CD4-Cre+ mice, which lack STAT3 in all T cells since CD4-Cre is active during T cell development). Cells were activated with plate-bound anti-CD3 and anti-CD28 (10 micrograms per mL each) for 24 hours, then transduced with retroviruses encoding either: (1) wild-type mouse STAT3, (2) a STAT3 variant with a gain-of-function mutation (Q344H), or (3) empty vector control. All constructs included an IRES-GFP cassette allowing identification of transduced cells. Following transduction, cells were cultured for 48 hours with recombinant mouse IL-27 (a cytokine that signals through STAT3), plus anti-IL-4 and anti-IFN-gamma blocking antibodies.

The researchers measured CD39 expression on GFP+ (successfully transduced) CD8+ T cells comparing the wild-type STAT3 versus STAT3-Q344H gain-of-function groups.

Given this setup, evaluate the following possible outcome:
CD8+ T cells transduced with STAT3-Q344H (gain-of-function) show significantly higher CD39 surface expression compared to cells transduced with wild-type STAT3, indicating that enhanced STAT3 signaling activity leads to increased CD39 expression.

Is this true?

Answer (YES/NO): YES